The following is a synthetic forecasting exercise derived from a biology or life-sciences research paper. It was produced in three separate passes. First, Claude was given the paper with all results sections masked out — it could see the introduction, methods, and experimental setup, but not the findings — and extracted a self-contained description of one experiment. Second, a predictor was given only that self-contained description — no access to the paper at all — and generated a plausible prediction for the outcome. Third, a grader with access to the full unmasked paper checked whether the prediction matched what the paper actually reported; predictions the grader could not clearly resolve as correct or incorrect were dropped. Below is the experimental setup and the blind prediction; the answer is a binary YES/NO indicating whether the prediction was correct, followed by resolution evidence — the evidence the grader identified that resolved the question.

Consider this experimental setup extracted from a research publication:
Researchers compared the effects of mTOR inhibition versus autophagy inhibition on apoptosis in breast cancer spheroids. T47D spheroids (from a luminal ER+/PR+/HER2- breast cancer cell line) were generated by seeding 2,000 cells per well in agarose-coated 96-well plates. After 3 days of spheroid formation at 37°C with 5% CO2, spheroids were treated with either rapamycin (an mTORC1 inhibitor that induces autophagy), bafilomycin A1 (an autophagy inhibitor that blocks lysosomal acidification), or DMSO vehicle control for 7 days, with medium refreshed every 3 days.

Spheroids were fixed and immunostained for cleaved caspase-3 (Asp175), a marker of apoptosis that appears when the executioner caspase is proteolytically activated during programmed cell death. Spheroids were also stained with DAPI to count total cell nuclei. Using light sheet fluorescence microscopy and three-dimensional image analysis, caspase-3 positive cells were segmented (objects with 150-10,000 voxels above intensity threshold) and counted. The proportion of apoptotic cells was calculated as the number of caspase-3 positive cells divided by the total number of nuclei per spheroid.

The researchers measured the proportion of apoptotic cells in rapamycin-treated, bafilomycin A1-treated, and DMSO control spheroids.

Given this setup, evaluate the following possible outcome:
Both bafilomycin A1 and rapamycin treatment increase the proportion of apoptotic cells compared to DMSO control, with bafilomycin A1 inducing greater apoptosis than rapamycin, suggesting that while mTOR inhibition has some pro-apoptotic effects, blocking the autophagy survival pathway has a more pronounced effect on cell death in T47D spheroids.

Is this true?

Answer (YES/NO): NO